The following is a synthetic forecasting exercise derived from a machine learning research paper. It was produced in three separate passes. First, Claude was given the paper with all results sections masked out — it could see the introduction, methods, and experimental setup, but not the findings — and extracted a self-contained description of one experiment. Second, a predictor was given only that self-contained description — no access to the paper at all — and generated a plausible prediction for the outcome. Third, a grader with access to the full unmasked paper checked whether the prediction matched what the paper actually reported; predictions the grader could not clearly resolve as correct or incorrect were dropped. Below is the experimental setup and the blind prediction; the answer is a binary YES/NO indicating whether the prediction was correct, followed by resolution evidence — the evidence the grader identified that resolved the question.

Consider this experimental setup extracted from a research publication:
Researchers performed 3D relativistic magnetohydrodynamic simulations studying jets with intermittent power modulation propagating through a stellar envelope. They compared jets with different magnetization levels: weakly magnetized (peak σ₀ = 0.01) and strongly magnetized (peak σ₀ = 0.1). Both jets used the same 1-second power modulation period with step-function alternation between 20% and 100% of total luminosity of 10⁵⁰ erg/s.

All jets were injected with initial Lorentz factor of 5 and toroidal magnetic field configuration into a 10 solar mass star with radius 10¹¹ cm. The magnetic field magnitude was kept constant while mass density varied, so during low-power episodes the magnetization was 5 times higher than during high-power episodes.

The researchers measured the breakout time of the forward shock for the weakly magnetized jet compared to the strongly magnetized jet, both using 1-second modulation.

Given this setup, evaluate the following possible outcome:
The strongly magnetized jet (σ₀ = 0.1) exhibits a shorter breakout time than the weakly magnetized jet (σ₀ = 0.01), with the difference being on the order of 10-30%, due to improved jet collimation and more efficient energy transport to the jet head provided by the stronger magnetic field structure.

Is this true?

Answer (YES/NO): YES